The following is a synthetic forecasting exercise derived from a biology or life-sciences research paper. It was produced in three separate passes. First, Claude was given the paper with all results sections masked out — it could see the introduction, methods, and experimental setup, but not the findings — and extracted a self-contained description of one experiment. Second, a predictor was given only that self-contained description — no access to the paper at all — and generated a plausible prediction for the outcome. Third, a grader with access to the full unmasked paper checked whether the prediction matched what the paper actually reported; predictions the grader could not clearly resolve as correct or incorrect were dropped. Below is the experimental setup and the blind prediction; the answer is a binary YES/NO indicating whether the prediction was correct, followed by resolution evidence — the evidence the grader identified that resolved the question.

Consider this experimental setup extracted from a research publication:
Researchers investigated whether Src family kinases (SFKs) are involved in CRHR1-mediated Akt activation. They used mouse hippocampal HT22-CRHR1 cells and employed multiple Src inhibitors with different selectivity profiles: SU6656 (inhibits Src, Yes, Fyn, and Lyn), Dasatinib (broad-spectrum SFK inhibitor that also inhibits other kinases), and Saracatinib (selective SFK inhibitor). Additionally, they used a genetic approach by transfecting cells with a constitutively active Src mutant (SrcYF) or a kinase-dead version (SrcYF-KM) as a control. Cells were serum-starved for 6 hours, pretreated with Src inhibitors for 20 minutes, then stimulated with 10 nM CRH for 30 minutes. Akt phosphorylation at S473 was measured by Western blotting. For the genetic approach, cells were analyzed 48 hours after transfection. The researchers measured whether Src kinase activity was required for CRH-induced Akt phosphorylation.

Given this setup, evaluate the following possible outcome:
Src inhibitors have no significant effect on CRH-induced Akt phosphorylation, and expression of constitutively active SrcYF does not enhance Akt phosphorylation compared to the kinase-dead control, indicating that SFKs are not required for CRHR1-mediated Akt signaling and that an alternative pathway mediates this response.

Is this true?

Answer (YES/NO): NO